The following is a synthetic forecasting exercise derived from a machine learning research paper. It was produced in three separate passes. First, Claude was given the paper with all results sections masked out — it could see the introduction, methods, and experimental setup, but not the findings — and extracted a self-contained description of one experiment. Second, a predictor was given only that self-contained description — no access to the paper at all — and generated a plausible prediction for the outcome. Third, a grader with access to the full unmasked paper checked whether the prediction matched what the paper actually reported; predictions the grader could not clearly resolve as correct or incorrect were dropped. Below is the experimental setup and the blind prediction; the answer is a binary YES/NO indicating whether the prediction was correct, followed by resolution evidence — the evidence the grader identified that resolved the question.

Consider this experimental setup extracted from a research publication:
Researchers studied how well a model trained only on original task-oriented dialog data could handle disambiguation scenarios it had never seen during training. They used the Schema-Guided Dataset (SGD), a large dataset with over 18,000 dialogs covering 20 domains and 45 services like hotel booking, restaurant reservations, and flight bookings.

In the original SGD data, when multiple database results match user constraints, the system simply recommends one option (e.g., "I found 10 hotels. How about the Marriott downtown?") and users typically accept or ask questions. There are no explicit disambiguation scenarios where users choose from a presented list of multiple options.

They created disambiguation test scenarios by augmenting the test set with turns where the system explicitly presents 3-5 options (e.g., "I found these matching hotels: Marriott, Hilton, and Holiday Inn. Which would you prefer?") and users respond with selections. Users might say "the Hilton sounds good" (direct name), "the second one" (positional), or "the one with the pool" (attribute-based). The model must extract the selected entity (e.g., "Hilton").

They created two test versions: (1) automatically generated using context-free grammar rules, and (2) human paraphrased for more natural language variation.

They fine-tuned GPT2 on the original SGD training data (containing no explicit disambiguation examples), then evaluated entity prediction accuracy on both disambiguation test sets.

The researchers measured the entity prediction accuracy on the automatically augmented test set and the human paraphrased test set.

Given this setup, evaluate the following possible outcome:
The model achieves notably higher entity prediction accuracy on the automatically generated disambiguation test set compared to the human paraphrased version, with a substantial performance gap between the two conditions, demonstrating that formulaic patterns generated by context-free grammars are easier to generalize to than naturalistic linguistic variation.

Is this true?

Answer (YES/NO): NO